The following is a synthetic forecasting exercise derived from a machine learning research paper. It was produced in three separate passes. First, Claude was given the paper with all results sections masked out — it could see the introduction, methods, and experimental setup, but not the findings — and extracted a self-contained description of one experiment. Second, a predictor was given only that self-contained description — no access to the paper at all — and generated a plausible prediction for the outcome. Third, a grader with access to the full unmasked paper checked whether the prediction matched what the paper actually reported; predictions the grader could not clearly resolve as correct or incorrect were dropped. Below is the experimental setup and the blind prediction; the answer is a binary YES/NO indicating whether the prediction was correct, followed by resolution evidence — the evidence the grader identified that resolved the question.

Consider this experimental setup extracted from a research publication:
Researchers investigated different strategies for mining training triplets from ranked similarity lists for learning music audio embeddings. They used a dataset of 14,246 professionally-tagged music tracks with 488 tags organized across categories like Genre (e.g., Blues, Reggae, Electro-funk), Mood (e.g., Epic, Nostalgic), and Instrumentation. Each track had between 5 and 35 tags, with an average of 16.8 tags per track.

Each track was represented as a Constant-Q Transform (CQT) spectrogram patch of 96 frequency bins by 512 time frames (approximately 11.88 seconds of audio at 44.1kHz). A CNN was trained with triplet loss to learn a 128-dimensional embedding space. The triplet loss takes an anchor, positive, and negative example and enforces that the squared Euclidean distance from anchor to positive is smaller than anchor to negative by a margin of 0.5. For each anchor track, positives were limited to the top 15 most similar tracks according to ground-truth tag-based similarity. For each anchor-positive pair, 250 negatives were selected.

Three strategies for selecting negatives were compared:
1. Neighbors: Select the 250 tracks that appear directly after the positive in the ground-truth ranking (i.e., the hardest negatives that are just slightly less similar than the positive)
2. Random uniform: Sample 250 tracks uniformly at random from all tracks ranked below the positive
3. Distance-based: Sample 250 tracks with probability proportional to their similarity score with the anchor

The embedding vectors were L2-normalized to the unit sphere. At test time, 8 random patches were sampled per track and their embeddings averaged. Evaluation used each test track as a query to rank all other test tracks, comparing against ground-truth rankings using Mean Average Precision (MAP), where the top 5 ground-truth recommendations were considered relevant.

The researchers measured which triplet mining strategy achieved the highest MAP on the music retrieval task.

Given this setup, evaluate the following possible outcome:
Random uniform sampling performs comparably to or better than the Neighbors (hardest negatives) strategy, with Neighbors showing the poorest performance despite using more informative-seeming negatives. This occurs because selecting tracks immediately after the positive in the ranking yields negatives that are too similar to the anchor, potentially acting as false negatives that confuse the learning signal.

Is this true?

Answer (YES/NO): NO